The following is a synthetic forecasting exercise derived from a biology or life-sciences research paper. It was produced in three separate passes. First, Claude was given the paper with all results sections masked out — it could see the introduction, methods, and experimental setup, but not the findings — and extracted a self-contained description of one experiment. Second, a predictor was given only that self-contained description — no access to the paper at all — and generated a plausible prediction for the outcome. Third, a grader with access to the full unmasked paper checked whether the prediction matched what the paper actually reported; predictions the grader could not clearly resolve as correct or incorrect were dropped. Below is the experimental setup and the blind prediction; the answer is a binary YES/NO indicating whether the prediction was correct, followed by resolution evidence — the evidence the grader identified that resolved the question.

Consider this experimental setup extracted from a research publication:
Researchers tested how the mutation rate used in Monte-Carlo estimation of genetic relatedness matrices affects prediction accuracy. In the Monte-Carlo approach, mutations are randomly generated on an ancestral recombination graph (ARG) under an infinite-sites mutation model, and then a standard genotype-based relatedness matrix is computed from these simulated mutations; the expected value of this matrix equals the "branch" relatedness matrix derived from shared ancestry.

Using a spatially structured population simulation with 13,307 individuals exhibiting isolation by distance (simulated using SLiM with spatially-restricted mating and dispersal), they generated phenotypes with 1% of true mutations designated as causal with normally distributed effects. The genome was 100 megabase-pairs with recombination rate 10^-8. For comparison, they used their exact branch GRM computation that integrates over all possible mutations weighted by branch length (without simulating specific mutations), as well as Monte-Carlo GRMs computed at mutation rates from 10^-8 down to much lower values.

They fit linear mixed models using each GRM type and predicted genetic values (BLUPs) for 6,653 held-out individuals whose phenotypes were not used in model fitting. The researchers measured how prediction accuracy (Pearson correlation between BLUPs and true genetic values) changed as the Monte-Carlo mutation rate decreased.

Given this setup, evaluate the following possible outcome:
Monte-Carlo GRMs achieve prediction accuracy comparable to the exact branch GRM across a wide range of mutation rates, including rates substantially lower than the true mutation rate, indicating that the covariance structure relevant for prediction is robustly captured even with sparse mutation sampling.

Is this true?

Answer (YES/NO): NO